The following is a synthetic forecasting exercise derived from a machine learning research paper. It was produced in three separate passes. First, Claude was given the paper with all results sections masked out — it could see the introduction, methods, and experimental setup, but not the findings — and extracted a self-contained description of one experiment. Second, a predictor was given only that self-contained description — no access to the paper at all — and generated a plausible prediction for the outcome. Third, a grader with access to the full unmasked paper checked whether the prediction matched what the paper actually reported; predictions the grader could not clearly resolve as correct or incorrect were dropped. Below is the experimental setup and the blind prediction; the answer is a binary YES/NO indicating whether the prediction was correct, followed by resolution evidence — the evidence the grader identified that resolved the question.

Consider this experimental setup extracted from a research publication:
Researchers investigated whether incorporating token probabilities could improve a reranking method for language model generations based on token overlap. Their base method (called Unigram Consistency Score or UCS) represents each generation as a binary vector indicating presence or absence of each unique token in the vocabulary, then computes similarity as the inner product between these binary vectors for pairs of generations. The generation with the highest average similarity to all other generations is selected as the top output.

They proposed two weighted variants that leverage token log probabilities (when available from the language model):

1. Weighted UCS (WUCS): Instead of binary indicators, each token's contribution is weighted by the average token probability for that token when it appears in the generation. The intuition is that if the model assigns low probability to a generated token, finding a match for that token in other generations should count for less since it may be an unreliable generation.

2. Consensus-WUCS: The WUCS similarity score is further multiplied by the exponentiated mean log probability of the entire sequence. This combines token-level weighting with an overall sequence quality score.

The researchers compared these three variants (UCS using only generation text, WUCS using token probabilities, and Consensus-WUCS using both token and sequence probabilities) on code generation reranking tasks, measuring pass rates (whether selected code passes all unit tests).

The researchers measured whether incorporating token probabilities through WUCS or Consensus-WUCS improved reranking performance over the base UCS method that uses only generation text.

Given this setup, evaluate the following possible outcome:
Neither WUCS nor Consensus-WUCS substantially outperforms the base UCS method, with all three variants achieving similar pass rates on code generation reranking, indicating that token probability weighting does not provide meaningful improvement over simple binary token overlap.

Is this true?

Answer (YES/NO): NO